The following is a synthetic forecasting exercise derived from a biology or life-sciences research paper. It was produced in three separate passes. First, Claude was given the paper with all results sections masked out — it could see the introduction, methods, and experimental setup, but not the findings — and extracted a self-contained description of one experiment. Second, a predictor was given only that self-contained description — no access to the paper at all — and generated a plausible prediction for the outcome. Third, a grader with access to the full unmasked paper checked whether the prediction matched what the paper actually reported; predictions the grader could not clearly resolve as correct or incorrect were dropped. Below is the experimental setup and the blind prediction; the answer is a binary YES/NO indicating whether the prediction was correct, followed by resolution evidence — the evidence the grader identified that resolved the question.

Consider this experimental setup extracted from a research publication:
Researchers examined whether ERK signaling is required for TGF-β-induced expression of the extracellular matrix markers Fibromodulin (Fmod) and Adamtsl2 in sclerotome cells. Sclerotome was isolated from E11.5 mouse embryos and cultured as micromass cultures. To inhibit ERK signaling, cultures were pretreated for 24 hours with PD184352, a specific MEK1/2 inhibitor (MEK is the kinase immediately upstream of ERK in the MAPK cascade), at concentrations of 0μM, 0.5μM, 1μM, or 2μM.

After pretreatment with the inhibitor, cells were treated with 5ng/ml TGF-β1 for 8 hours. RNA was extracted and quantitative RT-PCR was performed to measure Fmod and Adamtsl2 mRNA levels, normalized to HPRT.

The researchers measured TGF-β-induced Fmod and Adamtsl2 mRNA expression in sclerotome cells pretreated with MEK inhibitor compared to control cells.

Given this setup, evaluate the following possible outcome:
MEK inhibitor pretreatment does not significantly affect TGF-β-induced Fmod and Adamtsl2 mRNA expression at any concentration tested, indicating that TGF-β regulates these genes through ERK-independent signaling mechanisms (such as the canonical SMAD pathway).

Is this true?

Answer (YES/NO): NO